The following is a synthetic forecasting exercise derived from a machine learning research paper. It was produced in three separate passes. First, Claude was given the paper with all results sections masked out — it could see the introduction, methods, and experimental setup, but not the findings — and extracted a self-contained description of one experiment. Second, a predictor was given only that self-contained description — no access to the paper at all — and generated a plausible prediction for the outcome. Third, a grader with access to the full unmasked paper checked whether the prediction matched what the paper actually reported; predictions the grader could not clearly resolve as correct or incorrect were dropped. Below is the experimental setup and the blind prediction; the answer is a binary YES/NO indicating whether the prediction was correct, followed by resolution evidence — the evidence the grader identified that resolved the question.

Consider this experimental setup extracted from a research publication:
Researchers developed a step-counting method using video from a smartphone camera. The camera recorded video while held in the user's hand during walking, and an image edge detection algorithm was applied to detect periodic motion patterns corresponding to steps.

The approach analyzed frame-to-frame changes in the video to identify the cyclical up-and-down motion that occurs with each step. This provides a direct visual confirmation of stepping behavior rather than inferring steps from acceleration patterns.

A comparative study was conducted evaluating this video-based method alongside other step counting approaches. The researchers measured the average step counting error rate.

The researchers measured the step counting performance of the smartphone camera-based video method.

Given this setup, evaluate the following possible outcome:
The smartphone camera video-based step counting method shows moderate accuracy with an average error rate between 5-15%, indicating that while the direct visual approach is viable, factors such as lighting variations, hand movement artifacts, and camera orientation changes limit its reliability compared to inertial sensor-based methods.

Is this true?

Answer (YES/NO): NO